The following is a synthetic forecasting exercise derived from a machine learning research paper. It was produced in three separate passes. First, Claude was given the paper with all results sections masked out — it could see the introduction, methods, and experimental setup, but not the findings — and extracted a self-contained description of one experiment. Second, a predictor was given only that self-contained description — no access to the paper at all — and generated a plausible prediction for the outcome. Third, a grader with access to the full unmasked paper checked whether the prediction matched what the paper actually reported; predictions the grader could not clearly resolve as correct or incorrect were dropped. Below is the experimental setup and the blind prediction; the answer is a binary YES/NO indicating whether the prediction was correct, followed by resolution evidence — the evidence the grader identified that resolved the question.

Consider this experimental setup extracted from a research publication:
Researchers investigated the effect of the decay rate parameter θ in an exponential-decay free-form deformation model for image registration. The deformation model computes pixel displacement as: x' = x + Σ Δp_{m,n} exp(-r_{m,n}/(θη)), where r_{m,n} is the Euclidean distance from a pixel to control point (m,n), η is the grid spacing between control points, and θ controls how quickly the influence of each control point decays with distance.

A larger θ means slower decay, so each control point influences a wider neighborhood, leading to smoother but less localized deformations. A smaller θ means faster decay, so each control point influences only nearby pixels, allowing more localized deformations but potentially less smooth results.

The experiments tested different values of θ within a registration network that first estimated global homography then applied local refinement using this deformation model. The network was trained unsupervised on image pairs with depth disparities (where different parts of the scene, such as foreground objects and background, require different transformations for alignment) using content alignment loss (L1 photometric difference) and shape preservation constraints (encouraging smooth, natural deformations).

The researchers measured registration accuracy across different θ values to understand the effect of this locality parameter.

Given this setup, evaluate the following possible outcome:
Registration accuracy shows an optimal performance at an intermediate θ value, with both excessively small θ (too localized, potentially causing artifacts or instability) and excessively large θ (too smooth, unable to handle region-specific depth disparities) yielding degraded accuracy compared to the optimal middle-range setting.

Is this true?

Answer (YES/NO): YES